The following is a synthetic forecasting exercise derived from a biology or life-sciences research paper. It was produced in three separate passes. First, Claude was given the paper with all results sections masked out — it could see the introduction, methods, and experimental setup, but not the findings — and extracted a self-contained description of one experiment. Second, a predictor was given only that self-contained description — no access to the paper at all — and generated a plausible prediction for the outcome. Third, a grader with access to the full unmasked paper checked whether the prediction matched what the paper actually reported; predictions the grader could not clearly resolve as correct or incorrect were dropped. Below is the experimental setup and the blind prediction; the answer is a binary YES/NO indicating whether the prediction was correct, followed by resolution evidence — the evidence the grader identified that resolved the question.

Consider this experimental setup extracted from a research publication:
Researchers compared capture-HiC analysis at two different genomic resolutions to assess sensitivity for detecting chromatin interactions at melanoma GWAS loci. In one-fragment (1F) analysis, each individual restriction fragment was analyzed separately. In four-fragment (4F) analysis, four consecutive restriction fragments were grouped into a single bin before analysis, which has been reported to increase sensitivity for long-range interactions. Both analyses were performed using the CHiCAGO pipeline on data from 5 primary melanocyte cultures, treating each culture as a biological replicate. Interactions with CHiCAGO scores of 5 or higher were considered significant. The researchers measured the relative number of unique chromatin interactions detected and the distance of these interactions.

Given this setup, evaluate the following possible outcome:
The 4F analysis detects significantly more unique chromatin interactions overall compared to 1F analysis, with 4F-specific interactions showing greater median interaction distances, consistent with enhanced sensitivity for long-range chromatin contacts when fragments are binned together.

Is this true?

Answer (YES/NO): NO